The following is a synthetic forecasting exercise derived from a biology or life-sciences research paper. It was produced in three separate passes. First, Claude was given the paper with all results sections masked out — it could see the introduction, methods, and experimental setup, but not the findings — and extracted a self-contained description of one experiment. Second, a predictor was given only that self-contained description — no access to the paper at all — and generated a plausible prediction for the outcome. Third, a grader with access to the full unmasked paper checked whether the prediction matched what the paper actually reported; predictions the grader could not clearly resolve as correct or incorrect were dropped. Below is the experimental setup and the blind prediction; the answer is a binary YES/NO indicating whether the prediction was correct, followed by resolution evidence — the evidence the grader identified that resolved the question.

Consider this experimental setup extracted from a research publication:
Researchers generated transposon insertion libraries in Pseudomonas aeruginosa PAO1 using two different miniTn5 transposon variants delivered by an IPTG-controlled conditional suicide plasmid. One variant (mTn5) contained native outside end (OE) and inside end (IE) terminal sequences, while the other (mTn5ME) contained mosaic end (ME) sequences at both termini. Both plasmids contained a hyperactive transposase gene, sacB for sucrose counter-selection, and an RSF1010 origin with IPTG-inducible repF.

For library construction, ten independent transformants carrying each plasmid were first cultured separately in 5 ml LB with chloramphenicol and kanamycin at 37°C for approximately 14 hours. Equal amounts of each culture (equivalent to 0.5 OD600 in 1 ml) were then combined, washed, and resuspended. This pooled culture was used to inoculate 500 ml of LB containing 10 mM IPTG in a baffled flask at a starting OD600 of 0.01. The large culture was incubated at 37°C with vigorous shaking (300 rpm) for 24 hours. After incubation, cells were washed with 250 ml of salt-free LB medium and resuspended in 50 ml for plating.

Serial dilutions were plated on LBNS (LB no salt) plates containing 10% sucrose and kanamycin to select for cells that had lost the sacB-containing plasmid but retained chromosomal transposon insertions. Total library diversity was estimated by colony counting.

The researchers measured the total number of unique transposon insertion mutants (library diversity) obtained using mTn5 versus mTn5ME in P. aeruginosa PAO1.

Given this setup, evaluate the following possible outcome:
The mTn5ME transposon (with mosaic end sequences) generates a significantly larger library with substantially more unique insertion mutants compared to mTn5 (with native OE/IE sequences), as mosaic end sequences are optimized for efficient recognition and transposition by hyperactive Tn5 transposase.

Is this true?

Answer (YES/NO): YES